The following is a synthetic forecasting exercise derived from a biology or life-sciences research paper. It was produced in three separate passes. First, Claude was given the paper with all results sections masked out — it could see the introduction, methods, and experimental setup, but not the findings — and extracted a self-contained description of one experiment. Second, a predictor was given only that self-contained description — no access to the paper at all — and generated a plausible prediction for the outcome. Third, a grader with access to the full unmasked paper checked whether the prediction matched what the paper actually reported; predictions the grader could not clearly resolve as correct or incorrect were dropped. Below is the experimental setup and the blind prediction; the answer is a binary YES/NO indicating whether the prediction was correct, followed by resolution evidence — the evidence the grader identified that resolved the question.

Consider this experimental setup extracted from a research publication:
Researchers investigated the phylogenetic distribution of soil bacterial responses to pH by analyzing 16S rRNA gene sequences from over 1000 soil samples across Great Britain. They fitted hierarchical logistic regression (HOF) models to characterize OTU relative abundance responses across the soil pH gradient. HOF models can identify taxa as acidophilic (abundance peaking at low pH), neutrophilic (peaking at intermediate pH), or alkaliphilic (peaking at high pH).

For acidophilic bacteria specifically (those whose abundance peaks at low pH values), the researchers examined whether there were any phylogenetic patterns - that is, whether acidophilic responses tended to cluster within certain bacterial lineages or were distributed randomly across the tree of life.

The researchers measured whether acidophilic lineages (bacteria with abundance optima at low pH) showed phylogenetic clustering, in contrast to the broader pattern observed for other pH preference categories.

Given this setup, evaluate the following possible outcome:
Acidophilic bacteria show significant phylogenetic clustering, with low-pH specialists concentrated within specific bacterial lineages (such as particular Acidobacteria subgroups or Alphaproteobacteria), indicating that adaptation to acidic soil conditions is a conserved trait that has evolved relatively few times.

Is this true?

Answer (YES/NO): YES